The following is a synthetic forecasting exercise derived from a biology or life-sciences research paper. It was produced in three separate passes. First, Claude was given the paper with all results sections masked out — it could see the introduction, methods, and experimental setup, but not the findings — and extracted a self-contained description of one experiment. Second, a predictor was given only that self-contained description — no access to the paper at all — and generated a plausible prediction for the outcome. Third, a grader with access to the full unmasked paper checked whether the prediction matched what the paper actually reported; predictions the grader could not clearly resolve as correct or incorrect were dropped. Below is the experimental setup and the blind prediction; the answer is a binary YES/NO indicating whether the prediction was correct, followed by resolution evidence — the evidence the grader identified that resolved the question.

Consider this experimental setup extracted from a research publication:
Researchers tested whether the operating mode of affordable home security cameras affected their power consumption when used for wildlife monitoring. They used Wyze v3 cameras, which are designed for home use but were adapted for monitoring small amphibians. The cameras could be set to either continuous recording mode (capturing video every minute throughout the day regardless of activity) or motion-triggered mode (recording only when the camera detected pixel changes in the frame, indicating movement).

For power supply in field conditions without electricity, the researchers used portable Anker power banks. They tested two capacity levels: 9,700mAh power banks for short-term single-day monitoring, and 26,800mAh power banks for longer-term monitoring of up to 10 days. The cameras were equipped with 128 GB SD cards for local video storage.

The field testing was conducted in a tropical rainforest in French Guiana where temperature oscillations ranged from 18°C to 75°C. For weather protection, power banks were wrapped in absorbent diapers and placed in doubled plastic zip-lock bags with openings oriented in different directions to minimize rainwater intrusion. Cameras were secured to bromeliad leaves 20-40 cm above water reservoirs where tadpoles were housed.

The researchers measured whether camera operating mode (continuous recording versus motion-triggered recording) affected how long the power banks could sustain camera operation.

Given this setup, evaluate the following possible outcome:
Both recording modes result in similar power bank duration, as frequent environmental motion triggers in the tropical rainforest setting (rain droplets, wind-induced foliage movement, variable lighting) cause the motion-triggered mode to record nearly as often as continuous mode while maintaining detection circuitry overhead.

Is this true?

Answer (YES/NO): YES